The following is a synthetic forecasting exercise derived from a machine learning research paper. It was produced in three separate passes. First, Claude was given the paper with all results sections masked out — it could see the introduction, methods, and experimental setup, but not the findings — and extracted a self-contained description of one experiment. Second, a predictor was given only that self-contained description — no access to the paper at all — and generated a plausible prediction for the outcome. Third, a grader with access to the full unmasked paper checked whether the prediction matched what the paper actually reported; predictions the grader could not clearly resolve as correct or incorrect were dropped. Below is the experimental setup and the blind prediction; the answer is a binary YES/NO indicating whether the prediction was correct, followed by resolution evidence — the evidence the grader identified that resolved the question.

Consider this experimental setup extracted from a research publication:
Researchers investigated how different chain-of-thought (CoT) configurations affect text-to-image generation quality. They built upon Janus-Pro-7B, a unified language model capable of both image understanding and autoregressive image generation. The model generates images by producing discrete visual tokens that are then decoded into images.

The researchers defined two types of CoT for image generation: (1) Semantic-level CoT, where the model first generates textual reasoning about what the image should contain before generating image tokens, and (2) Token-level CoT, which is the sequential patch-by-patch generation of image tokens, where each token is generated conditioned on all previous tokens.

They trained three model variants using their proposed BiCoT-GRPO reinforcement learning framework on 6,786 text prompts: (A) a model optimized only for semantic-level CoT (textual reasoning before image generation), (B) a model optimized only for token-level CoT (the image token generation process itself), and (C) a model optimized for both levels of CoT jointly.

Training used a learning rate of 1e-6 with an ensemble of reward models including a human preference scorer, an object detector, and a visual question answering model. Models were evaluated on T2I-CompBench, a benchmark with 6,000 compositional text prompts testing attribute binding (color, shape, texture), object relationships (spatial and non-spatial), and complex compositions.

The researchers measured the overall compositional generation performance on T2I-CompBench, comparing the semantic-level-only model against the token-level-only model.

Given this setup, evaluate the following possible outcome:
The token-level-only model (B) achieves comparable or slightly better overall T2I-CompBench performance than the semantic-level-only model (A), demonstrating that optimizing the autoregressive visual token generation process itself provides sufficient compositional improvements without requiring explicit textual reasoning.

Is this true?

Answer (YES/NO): YES